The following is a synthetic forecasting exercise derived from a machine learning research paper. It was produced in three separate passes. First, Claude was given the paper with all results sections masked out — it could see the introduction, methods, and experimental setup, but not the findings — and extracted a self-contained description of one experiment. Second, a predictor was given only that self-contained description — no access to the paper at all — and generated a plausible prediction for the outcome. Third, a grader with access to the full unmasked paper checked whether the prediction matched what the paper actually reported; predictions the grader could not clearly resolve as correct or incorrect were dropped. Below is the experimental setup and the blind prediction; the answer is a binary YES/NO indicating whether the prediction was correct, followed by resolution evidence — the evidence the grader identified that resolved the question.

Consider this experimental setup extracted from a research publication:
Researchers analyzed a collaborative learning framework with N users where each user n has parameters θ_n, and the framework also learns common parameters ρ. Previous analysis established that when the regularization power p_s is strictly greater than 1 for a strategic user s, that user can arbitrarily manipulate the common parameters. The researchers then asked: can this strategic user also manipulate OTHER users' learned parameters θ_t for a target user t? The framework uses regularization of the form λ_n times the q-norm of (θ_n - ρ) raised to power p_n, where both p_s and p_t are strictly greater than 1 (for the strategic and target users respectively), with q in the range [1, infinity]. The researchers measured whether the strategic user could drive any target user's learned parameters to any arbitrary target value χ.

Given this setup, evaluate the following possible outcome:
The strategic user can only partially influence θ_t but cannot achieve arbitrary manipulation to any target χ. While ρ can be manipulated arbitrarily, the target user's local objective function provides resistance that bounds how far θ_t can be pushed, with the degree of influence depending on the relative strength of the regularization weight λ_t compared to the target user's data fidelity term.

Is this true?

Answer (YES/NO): NO